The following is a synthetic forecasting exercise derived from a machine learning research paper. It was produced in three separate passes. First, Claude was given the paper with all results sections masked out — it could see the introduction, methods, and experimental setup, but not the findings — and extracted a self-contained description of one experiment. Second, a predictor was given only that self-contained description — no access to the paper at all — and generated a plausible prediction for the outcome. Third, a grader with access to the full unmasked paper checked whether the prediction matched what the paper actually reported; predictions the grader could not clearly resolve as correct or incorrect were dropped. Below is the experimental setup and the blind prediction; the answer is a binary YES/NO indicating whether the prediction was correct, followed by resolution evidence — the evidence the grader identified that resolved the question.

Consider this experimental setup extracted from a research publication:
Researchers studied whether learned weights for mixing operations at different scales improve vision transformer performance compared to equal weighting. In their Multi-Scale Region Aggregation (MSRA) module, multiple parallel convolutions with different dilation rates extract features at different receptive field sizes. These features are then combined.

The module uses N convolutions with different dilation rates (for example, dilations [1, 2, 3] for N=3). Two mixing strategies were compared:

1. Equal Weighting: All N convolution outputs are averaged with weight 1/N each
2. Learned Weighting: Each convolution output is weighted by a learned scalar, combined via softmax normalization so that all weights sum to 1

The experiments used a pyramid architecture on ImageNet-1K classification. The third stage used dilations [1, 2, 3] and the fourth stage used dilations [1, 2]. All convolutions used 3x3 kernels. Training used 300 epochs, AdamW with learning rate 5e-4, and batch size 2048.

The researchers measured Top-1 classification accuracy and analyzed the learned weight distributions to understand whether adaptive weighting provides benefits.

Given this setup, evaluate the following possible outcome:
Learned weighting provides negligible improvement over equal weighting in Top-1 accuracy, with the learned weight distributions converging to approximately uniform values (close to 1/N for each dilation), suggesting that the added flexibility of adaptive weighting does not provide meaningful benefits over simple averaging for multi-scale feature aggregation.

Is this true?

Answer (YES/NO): NO